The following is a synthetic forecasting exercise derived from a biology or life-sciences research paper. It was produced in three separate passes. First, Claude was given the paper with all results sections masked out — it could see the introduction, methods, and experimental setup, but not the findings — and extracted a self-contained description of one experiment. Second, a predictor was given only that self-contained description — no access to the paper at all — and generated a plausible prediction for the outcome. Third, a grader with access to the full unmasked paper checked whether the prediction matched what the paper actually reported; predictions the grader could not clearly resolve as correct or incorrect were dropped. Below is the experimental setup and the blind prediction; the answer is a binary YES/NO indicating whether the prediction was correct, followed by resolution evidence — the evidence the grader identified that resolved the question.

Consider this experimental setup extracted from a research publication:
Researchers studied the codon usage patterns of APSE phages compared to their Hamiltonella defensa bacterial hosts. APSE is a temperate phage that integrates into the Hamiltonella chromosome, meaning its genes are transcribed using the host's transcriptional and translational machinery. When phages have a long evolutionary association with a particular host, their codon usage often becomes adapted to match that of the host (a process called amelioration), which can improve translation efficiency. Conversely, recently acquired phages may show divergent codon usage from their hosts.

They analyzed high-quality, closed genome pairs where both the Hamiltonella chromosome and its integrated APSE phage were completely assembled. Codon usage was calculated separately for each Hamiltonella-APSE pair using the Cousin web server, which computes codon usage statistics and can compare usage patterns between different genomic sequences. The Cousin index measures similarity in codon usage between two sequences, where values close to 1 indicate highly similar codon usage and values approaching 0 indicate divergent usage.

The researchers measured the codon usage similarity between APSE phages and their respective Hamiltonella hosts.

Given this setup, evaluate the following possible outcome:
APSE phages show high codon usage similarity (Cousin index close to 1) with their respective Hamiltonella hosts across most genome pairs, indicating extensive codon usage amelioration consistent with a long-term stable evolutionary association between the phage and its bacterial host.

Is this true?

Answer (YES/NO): NO